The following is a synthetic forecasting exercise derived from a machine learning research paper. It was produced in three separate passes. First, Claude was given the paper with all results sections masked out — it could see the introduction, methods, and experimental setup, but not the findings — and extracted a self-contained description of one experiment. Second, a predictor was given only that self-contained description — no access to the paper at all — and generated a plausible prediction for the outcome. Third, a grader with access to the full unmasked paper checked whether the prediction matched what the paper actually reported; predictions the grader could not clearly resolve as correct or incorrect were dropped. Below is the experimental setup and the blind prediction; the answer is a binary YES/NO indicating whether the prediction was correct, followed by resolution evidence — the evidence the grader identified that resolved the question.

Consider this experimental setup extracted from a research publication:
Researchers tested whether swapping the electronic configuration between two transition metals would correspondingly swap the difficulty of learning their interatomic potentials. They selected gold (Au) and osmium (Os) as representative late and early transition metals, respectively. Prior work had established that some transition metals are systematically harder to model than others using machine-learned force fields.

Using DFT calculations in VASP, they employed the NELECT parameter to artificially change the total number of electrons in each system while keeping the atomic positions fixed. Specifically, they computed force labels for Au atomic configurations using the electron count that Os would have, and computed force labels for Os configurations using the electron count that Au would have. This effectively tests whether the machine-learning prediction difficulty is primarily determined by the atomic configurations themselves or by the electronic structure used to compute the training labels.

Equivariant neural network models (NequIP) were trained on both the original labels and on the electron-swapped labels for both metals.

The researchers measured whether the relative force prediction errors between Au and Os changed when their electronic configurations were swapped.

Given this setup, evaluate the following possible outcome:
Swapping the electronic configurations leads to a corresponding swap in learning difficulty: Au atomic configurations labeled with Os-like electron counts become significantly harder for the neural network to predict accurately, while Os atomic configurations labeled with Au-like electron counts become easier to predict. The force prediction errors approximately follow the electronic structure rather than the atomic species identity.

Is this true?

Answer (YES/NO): YES